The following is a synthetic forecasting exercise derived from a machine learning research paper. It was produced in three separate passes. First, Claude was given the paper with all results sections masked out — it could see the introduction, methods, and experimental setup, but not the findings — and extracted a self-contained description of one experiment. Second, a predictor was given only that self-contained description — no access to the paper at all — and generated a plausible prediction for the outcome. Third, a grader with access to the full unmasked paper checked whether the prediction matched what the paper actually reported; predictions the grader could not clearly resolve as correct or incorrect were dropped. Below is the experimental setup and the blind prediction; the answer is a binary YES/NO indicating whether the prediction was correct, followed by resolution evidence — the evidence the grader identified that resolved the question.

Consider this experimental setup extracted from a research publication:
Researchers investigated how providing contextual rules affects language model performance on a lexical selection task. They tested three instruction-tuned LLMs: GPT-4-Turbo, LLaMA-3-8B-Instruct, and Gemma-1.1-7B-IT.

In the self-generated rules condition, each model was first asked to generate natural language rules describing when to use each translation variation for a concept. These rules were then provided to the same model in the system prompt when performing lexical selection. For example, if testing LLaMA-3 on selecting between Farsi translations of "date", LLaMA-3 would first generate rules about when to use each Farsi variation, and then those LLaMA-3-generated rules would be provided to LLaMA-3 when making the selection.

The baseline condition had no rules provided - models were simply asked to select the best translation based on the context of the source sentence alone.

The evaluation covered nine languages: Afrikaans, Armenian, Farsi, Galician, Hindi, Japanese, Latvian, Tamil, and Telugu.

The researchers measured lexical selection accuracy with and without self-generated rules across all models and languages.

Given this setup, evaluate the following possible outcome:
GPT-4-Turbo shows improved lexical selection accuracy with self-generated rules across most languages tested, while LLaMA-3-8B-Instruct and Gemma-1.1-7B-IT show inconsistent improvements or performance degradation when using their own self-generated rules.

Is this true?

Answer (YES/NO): NO